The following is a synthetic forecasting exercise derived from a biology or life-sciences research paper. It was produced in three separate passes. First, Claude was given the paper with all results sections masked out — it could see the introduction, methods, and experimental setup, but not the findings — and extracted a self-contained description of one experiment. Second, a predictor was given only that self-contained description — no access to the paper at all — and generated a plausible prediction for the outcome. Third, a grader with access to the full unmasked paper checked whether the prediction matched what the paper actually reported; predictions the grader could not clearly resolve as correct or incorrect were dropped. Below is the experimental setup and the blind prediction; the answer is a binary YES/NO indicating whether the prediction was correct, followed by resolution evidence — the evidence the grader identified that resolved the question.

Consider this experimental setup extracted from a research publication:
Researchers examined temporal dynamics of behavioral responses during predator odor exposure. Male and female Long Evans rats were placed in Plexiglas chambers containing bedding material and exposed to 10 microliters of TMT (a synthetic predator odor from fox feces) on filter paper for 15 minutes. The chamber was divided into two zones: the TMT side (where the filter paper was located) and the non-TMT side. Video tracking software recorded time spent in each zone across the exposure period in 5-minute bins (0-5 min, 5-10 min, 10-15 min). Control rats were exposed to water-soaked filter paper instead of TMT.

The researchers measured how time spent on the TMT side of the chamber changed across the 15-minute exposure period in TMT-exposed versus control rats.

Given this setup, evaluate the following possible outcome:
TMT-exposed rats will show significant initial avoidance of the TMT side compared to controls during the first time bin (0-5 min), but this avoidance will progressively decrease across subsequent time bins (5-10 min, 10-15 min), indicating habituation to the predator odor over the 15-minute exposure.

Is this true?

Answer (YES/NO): NO